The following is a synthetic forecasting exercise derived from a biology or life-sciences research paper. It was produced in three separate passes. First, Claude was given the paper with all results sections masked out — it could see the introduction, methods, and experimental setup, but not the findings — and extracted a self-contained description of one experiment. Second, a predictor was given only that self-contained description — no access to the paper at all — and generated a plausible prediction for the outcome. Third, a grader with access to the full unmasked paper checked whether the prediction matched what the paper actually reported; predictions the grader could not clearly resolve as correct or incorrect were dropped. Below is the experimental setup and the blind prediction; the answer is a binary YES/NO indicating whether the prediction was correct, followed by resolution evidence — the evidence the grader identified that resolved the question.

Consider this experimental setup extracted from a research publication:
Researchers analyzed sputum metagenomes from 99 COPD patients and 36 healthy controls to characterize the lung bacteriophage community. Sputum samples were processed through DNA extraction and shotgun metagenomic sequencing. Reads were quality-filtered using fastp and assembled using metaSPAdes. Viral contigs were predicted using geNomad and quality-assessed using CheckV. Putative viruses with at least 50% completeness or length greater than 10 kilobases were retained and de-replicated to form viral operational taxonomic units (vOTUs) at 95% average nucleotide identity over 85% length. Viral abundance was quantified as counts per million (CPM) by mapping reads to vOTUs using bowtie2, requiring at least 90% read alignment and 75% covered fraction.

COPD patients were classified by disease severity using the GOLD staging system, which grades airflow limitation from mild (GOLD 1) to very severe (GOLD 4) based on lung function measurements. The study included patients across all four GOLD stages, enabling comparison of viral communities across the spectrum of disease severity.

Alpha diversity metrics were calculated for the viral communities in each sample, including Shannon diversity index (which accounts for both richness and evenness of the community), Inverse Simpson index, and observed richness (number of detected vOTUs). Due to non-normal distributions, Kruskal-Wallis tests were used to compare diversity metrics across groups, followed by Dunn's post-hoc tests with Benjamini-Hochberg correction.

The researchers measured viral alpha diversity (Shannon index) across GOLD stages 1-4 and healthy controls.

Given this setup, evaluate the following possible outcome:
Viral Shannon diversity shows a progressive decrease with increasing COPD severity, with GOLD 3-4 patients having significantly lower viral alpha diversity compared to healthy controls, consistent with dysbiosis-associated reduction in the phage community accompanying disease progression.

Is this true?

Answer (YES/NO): YES